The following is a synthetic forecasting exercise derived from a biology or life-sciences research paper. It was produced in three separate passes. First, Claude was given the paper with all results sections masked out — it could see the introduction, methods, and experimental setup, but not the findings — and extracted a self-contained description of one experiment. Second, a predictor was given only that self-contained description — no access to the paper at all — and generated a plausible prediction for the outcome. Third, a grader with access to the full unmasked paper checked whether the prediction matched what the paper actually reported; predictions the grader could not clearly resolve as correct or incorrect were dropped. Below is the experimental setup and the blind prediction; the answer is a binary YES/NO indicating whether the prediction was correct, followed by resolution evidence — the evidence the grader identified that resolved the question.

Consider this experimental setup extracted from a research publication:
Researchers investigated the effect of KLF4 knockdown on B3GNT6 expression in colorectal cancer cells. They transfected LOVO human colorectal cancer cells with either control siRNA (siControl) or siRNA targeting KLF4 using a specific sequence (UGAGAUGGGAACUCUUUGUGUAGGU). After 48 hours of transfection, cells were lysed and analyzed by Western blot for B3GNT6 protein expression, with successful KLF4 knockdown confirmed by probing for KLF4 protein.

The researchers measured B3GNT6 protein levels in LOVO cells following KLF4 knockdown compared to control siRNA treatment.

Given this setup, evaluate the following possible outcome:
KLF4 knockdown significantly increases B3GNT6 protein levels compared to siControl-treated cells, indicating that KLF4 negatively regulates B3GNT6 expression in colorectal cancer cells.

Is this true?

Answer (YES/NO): NO